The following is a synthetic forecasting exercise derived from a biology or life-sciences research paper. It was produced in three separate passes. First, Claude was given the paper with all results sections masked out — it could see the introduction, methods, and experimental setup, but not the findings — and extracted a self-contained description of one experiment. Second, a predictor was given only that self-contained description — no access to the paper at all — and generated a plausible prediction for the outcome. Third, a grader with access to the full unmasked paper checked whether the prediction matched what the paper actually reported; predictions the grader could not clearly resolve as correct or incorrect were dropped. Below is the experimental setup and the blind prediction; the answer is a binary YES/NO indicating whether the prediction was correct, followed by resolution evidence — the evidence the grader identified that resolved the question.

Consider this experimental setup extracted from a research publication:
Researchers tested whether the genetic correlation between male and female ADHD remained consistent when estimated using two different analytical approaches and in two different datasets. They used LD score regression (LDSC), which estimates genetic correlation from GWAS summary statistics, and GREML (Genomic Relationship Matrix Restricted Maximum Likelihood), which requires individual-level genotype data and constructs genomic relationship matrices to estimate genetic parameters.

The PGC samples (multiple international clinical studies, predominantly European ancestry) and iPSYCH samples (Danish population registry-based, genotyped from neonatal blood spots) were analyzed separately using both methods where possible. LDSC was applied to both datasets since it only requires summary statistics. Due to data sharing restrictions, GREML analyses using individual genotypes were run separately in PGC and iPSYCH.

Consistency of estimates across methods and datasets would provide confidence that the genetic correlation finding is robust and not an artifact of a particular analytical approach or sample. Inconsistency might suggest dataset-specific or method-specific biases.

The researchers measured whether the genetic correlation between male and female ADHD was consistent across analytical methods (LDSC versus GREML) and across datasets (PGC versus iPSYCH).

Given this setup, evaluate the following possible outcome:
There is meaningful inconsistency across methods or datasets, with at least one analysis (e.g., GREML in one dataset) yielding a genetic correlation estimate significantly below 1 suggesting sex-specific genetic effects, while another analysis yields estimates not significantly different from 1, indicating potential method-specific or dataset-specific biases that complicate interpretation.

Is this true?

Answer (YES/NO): NO